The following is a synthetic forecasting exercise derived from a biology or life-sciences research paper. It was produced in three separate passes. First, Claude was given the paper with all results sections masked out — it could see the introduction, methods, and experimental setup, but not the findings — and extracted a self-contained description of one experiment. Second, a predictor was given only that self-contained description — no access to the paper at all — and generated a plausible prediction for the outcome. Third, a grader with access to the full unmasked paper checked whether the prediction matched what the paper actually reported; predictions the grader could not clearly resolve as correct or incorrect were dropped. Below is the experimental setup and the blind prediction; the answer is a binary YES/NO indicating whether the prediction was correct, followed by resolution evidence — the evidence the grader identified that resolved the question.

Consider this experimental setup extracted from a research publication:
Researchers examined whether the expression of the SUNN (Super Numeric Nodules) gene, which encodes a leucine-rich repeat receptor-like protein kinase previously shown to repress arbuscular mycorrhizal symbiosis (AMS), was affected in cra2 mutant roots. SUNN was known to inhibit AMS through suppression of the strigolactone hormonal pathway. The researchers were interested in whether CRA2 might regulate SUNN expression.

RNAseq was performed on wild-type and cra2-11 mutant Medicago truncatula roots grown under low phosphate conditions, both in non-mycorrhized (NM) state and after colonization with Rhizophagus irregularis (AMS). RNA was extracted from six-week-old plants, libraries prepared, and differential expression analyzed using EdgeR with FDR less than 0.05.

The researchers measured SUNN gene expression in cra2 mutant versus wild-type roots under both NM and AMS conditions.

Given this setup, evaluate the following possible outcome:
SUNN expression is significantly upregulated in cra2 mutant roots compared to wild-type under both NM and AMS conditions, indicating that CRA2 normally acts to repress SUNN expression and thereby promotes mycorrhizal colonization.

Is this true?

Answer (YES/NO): YES